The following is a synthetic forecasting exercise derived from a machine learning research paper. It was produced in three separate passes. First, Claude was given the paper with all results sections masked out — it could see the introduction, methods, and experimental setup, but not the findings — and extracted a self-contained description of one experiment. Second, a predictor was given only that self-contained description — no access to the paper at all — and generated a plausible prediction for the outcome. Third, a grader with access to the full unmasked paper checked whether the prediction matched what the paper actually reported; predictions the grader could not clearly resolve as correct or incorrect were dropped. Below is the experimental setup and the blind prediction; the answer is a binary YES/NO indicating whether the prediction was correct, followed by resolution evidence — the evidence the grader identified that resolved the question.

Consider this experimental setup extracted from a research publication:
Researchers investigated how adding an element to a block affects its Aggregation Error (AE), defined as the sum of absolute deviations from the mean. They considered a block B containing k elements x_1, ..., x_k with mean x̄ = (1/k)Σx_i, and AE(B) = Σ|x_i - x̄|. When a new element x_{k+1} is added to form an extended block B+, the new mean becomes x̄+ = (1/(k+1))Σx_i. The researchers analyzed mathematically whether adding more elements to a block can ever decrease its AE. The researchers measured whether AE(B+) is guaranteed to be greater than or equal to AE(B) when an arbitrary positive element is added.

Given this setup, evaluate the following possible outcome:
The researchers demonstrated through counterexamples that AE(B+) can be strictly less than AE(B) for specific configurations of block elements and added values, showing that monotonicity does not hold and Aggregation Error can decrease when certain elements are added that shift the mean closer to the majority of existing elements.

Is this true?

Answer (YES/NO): NO